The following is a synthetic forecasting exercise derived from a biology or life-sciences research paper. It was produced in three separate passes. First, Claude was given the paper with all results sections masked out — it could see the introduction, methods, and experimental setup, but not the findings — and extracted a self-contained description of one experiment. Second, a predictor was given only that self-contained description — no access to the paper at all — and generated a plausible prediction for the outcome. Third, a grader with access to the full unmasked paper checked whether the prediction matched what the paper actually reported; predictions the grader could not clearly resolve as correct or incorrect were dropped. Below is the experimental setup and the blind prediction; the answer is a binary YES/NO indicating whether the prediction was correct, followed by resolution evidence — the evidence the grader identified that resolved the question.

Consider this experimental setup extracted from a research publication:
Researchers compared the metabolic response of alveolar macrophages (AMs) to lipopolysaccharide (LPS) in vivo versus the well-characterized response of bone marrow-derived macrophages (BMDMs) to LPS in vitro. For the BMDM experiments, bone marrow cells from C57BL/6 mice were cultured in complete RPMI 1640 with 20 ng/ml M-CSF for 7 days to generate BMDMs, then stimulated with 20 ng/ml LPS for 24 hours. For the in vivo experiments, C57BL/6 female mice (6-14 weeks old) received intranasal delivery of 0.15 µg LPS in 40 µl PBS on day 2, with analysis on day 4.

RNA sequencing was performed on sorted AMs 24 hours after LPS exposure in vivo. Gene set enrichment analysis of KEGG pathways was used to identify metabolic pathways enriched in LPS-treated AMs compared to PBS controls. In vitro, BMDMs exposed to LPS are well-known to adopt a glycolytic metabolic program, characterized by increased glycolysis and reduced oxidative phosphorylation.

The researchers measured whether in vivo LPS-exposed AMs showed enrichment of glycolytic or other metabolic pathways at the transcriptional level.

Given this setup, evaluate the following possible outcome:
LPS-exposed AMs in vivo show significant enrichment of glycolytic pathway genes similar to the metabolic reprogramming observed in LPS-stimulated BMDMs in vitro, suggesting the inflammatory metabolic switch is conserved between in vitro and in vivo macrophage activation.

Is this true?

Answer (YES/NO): NO